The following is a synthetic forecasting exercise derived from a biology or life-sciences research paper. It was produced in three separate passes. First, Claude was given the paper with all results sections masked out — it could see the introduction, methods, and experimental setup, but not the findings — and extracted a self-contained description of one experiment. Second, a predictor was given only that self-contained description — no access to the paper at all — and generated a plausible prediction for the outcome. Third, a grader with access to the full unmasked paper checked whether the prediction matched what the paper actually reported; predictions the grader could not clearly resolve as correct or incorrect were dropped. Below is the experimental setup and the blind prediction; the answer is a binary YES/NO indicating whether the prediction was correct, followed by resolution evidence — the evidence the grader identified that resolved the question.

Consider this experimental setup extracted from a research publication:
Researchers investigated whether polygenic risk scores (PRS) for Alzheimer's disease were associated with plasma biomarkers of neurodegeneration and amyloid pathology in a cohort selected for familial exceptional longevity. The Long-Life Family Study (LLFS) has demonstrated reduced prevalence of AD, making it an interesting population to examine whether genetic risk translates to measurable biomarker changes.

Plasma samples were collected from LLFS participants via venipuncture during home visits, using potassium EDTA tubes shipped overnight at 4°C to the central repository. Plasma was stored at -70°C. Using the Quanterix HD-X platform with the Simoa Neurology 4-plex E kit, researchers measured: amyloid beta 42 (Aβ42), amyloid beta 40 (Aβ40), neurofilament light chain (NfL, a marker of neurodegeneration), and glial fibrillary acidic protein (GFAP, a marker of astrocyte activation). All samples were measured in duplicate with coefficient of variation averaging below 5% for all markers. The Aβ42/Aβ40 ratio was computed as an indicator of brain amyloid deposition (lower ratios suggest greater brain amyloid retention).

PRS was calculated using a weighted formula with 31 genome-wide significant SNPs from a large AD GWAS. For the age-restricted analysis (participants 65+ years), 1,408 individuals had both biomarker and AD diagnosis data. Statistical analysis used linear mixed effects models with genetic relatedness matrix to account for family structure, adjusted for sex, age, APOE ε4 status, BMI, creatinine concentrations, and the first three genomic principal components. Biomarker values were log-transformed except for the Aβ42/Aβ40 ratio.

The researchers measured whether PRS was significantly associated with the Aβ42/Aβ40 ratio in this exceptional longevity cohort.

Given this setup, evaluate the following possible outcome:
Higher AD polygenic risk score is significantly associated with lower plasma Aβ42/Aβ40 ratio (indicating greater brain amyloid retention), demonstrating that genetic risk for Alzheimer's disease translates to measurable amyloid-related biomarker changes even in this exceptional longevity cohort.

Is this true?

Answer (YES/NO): NO